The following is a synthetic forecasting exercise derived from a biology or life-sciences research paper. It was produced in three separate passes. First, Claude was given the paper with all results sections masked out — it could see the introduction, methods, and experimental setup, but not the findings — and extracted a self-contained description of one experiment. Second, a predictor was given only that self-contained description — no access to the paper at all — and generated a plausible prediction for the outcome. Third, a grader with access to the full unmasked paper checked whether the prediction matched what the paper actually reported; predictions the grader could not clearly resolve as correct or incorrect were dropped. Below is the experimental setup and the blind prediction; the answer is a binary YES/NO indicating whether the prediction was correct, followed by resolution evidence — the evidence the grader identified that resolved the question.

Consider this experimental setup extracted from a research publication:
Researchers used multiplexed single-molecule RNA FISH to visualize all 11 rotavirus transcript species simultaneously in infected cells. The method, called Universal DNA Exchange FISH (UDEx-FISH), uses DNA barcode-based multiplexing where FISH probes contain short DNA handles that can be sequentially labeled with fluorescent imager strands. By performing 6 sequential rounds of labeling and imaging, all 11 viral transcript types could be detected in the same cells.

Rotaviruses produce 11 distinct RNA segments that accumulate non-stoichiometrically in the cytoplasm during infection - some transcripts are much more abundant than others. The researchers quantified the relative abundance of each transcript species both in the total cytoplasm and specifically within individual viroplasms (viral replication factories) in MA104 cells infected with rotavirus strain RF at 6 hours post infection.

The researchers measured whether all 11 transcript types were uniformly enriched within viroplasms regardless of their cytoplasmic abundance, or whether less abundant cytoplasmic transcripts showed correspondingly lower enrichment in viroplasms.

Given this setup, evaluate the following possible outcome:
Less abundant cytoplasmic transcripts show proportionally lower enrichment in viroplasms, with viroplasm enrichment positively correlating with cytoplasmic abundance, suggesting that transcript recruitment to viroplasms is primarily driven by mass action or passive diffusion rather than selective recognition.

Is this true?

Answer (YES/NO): NO